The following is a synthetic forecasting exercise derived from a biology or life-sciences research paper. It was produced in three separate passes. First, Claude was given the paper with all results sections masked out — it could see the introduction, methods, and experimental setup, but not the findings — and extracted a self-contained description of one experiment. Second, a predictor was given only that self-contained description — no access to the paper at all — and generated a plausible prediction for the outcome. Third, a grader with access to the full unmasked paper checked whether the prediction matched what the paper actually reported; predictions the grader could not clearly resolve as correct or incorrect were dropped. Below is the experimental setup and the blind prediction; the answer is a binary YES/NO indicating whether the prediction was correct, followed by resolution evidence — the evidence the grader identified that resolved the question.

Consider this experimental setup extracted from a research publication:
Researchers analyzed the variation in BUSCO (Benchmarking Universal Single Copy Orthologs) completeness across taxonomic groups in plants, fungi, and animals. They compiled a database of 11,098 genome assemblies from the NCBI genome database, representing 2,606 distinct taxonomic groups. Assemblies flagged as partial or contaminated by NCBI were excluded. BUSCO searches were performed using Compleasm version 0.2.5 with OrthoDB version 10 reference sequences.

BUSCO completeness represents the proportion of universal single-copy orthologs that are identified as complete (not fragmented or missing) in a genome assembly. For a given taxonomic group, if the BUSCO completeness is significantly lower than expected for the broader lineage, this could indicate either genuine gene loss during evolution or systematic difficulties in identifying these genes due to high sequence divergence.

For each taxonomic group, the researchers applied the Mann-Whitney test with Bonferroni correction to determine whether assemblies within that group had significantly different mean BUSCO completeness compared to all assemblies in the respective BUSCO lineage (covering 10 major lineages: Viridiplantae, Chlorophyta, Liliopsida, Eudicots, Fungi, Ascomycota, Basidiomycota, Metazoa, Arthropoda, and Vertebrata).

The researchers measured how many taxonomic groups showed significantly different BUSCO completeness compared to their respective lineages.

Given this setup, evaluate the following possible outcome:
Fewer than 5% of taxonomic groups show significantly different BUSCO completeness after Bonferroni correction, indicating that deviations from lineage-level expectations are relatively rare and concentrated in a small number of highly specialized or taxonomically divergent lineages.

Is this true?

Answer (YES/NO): NO